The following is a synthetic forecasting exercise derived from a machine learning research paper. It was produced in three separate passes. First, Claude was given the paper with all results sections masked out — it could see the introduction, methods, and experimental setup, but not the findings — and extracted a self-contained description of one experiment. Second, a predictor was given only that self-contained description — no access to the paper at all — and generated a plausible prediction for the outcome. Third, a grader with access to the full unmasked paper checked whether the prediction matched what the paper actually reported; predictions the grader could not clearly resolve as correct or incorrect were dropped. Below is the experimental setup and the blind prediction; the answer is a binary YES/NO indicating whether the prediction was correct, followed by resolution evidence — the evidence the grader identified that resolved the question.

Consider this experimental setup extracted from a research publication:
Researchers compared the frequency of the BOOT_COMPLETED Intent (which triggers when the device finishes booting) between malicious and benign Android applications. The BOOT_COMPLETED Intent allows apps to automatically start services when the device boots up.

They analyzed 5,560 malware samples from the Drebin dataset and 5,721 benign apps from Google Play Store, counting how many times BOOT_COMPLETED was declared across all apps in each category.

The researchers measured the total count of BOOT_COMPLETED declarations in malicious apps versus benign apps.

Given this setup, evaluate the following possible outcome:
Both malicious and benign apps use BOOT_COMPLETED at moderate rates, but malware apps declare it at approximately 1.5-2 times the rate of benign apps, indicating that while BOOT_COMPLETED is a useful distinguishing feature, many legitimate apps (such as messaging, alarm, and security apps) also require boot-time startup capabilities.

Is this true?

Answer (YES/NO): NO